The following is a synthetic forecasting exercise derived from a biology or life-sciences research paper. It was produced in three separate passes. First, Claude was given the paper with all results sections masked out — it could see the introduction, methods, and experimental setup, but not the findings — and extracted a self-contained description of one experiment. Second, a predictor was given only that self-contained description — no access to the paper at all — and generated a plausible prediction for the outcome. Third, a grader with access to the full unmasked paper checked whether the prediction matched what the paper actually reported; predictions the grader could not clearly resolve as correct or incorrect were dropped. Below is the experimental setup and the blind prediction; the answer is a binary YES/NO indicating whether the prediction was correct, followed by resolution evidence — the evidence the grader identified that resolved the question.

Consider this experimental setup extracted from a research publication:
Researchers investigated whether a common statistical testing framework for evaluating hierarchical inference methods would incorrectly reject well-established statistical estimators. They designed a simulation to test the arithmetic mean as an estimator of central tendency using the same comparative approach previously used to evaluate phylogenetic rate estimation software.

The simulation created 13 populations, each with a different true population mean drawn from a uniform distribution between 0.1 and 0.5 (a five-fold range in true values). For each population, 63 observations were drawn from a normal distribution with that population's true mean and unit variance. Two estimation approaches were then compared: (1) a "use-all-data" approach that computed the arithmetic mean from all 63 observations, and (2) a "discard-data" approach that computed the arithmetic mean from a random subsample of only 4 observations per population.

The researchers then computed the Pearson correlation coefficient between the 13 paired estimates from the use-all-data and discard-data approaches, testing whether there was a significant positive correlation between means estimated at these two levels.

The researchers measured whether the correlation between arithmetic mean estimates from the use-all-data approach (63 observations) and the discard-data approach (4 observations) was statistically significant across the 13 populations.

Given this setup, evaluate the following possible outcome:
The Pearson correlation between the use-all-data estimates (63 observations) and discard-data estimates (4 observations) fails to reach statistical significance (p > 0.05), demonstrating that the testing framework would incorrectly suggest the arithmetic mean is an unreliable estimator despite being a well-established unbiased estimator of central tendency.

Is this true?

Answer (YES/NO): YES